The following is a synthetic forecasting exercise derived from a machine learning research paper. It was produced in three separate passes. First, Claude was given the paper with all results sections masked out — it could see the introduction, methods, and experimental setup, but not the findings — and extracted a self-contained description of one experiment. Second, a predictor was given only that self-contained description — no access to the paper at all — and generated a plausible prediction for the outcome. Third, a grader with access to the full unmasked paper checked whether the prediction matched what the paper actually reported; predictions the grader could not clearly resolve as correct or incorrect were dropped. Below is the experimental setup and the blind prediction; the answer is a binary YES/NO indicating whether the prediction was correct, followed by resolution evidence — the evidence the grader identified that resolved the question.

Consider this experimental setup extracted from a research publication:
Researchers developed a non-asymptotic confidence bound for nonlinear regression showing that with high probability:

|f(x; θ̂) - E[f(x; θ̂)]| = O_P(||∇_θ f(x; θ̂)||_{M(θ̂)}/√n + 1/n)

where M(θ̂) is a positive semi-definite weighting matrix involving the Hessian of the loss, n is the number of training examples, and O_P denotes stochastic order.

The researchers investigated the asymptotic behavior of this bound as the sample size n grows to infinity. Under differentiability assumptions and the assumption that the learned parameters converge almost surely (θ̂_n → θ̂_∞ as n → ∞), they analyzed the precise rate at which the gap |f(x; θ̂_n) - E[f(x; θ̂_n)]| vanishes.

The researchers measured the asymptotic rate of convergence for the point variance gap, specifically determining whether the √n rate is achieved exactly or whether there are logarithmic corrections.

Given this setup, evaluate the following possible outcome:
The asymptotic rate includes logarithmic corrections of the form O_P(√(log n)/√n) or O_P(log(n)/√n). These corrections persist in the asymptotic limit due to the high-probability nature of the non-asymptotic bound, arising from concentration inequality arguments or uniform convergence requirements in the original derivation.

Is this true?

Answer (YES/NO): YES